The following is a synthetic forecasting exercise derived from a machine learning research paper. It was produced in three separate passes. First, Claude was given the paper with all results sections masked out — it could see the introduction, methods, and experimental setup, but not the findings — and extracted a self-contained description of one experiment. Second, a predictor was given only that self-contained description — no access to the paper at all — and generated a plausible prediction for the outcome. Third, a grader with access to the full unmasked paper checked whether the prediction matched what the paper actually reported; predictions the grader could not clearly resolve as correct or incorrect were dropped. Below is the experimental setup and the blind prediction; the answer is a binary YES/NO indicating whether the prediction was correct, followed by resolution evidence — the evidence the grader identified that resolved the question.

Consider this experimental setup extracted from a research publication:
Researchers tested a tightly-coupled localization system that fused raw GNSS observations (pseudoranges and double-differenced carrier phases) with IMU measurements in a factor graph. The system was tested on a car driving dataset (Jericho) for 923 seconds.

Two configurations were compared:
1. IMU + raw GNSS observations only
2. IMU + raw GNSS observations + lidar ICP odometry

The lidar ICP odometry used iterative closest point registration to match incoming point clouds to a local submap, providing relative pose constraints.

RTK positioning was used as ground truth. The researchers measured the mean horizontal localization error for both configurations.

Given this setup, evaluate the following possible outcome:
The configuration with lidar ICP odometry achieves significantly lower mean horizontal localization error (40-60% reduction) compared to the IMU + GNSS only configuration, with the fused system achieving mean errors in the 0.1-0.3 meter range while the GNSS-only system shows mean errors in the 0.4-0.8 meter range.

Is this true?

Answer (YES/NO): NO